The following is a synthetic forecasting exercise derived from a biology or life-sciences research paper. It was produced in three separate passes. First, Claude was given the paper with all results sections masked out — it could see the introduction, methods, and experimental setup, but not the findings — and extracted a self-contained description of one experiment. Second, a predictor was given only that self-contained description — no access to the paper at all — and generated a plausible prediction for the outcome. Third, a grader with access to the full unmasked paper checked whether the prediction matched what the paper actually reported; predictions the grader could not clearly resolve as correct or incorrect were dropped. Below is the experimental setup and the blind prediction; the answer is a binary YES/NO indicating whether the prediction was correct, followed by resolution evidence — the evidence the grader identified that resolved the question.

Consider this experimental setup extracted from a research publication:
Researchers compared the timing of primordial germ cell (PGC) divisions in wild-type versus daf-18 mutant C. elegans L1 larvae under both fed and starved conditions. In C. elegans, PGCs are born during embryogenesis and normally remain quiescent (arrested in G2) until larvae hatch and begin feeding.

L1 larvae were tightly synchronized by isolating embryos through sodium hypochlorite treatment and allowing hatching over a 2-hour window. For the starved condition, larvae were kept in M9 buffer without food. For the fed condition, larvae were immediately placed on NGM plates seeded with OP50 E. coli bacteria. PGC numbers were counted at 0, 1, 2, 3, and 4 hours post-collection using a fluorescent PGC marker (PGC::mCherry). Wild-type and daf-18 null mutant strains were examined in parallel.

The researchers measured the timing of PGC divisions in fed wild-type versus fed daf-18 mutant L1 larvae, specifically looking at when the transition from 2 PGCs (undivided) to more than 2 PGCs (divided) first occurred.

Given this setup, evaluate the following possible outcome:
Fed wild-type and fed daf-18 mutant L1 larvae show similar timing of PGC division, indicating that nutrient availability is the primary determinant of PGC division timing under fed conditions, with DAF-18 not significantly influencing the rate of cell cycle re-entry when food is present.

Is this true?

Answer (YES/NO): NO